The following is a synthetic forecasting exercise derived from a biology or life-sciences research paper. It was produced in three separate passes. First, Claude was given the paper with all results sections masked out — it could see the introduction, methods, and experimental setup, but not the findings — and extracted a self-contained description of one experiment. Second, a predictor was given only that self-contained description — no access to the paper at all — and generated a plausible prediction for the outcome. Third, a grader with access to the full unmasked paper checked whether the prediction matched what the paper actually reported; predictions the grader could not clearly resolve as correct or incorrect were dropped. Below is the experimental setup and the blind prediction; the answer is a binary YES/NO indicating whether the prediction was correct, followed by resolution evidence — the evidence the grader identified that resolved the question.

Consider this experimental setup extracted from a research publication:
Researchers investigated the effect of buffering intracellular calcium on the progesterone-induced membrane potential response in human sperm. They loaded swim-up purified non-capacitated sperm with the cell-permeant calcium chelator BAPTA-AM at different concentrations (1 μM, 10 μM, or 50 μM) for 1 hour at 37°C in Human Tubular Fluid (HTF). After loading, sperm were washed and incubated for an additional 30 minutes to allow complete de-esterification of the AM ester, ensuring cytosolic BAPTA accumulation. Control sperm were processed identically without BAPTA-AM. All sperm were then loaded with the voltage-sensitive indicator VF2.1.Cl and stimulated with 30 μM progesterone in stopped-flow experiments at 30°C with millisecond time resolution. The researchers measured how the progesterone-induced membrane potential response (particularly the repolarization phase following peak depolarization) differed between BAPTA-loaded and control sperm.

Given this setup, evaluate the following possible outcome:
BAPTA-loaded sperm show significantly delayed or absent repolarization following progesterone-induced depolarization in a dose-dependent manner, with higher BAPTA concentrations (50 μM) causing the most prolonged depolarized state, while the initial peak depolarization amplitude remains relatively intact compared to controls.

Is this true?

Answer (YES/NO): YES